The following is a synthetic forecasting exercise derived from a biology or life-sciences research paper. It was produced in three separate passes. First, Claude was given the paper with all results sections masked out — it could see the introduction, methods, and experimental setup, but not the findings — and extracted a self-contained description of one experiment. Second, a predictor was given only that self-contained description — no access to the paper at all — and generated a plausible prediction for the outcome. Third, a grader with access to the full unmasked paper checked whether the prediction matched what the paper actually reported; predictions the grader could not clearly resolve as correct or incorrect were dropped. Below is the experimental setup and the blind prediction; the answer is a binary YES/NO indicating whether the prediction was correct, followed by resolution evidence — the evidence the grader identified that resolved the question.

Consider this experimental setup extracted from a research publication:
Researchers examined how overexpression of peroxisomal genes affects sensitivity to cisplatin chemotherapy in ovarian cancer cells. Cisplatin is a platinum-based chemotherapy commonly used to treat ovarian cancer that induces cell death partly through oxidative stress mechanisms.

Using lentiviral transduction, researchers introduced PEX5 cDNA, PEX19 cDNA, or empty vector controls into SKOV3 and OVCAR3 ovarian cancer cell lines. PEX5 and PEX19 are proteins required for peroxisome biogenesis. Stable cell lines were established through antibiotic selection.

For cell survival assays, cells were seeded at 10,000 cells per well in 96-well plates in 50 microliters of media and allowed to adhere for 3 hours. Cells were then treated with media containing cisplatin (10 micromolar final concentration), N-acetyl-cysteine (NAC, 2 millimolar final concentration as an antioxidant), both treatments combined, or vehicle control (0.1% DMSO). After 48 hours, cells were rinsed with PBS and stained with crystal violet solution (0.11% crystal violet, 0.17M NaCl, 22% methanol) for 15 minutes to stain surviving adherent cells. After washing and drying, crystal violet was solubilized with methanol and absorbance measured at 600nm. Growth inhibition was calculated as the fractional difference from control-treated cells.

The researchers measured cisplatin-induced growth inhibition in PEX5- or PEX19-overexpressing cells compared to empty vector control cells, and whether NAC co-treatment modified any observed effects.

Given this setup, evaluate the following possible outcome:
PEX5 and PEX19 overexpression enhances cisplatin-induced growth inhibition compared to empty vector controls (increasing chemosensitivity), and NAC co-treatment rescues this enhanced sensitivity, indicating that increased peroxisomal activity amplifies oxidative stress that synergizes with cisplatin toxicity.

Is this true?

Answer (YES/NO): NO